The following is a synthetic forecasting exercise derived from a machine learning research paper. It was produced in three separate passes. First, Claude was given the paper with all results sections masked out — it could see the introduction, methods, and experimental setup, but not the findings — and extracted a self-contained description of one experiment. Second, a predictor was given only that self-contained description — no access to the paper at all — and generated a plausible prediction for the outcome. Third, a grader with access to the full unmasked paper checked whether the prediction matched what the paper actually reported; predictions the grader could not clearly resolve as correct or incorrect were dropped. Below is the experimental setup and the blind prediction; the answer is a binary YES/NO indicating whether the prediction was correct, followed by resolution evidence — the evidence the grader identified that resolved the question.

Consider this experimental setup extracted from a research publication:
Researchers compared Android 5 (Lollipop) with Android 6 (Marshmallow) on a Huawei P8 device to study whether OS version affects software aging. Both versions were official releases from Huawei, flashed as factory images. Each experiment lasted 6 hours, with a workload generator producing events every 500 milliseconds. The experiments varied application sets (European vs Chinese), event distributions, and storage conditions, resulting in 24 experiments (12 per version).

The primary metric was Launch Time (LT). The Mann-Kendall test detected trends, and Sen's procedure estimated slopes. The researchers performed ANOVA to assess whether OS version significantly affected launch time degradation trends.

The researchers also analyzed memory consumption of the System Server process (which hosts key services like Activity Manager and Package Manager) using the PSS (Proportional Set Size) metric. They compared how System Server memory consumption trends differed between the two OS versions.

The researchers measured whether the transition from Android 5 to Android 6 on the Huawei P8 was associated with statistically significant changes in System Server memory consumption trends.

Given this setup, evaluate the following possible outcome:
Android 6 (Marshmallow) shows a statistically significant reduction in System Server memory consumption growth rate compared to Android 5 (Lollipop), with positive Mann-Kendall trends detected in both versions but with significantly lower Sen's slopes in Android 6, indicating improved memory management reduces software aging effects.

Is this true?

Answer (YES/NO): NO